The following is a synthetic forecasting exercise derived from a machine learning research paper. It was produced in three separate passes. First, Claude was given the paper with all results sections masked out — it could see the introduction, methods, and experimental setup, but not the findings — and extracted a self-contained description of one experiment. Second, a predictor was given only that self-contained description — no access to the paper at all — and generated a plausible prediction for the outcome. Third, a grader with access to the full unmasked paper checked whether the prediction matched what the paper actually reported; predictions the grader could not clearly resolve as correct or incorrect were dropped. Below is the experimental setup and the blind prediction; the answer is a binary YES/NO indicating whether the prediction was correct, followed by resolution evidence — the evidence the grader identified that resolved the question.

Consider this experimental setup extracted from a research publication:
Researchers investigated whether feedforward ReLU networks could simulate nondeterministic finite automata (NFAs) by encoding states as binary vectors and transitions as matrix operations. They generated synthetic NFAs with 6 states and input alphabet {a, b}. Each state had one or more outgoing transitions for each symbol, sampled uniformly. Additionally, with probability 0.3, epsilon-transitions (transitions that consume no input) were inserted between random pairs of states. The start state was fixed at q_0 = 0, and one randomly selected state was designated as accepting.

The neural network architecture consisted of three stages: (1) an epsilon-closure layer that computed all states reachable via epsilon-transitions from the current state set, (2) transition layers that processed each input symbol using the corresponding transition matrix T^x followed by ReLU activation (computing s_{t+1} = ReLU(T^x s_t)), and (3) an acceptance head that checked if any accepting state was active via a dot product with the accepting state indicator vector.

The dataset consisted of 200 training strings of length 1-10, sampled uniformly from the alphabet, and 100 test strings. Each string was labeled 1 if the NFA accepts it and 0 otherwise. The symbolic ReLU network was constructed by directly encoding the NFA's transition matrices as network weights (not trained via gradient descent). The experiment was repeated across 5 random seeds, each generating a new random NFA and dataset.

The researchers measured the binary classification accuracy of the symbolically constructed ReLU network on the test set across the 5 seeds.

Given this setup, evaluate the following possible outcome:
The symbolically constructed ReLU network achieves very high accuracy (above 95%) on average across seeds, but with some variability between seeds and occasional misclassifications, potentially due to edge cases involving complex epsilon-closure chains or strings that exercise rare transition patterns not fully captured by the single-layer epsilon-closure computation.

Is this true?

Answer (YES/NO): YES